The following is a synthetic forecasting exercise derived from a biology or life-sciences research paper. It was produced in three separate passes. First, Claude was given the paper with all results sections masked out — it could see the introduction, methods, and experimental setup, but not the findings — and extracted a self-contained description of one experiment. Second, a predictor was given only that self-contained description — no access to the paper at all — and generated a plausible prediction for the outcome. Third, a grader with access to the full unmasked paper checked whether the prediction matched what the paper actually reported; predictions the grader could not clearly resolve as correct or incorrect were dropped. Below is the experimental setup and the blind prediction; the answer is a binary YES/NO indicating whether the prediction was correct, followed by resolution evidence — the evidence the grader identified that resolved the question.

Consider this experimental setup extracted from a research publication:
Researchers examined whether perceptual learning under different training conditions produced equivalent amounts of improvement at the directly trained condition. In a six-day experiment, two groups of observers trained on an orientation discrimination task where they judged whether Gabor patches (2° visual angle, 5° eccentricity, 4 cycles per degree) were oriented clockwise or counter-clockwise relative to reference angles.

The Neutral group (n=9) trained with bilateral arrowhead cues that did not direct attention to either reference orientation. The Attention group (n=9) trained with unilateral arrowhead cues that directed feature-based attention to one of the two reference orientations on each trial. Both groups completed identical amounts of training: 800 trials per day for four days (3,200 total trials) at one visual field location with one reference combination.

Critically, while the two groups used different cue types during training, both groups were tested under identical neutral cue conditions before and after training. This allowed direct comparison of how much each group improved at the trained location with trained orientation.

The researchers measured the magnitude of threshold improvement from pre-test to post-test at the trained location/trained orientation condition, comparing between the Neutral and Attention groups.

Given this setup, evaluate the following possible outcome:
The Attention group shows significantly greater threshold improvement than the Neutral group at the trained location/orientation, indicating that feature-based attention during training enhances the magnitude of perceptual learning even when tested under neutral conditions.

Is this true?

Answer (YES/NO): NO